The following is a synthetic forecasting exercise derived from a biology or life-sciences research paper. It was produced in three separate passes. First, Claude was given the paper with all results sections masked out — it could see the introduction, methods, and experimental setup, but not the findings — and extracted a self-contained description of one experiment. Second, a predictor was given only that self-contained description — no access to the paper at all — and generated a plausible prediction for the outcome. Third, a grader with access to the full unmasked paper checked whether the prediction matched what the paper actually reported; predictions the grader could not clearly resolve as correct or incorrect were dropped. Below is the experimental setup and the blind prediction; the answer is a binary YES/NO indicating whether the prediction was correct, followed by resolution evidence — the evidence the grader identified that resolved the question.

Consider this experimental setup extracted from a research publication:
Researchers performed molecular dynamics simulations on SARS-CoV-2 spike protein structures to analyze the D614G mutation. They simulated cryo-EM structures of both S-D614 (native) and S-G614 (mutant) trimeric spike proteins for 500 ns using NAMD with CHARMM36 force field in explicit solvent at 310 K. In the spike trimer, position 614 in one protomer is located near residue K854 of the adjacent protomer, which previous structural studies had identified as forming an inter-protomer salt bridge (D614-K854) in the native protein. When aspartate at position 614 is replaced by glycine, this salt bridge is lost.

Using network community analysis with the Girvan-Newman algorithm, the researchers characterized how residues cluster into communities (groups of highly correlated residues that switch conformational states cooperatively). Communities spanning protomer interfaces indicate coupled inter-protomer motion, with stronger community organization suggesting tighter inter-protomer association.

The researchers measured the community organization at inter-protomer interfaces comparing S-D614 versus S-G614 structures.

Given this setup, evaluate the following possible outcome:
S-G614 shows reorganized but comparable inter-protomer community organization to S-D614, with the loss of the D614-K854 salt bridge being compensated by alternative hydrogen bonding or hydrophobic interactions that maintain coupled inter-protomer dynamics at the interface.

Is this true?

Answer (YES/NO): NO